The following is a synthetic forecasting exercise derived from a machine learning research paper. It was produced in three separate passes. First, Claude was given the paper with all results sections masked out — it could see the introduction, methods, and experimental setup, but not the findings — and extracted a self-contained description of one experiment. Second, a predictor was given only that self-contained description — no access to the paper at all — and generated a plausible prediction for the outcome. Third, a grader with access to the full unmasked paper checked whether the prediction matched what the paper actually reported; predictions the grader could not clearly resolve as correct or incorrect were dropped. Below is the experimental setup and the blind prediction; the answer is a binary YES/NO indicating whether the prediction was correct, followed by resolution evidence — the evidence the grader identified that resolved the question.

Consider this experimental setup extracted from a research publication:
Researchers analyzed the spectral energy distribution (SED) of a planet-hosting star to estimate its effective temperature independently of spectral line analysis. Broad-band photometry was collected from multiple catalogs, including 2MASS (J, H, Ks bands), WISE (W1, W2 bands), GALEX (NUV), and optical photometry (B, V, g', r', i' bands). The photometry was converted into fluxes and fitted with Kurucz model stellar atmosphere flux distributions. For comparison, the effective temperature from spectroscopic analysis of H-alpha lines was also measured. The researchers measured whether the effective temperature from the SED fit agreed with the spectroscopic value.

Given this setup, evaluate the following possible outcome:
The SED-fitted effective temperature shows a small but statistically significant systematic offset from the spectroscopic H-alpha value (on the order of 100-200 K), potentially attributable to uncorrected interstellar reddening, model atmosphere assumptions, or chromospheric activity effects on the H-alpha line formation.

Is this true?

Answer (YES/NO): NO